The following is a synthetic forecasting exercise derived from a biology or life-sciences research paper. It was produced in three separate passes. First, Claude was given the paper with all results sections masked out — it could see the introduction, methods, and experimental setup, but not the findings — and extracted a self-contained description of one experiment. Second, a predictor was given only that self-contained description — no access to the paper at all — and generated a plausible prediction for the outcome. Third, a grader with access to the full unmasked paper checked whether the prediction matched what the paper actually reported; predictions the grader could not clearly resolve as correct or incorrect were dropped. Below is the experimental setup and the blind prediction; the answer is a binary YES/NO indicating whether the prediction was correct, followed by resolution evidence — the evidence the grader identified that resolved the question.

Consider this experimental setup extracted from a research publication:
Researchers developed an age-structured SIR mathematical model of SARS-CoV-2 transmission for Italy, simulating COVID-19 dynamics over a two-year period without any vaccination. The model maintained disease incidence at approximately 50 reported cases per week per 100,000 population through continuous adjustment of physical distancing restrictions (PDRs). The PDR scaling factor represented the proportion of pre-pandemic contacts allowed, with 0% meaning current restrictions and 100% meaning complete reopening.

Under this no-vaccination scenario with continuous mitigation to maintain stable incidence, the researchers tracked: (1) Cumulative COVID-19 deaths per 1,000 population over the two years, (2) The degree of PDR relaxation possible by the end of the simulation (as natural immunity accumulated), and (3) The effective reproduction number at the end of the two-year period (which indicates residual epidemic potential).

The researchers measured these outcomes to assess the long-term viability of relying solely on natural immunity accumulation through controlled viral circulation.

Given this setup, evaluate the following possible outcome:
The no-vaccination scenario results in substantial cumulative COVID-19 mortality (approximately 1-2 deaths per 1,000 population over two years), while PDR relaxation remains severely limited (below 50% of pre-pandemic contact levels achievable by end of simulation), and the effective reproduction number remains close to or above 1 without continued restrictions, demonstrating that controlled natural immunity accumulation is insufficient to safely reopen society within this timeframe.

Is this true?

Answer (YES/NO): YES